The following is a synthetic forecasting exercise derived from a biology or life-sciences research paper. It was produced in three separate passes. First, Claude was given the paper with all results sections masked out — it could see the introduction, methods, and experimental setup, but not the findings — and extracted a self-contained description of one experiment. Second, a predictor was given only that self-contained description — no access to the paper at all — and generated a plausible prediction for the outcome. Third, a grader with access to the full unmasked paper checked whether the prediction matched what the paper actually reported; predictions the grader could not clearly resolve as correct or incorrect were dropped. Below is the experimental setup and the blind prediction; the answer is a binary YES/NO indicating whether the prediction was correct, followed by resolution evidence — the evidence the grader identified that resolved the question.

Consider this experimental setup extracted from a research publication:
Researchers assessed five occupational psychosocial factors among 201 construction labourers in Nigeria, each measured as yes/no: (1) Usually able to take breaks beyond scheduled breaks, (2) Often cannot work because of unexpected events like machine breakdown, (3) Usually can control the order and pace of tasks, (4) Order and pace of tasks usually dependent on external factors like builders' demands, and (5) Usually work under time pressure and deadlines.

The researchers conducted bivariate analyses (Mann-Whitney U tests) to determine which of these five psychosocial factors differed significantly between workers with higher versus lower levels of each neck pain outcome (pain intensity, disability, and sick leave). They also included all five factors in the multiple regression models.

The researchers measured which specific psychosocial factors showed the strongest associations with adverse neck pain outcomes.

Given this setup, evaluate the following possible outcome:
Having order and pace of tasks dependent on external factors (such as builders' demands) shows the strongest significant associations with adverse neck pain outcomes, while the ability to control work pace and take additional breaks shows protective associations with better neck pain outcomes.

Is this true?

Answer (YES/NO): NO